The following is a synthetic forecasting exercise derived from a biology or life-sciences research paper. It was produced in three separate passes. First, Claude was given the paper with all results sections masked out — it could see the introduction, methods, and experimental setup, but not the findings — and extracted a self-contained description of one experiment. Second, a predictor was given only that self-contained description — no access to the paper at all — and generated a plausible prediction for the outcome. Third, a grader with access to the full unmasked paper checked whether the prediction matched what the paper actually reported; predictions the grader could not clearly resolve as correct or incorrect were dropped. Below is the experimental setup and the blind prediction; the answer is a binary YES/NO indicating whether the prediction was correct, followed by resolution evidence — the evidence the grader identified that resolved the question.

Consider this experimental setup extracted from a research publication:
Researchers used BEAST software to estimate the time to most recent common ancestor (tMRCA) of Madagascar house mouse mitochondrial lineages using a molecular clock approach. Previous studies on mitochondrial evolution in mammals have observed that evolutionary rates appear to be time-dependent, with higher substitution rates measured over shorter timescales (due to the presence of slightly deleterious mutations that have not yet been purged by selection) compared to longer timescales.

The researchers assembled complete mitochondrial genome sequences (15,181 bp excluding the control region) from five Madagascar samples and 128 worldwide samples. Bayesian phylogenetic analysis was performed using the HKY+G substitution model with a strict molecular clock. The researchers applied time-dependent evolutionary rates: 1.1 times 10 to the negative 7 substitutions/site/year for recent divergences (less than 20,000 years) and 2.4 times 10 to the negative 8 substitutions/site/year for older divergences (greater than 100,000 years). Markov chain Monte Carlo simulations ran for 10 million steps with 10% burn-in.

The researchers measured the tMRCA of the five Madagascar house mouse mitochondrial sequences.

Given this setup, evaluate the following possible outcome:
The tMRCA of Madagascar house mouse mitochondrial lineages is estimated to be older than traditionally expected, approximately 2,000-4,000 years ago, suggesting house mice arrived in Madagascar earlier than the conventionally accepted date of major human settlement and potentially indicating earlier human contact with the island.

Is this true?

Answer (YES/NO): YES